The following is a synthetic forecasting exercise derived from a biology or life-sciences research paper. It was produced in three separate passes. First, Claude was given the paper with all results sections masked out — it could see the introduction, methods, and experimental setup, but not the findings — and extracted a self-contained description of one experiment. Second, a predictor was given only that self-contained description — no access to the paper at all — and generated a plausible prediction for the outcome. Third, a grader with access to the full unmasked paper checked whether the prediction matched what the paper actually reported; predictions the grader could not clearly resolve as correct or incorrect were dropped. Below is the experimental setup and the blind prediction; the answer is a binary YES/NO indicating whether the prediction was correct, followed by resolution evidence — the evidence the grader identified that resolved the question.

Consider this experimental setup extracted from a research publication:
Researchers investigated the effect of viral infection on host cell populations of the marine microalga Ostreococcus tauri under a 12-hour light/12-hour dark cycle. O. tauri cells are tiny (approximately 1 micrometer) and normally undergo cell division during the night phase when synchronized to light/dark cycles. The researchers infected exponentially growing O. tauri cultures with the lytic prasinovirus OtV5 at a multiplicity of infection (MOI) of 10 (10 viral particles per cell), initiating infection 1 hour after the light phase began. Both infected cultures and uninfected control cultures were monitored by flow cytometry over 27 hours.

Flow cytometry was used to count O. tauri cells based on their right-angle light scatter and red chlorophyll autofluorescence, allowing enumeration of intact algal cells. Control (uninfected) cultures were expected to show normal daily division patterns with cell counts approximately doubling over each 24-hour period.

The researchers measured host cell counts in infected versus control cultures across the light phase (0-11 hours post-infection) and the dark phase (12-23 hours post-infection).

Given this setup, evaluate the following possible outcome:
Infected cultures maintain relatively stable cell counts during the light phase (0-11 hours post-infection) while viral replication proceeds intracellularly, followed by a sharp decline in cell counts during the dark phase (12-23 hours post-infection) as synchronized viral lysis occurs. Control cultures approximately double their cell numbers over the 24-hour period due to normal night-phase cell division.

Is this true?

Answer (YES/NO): NO